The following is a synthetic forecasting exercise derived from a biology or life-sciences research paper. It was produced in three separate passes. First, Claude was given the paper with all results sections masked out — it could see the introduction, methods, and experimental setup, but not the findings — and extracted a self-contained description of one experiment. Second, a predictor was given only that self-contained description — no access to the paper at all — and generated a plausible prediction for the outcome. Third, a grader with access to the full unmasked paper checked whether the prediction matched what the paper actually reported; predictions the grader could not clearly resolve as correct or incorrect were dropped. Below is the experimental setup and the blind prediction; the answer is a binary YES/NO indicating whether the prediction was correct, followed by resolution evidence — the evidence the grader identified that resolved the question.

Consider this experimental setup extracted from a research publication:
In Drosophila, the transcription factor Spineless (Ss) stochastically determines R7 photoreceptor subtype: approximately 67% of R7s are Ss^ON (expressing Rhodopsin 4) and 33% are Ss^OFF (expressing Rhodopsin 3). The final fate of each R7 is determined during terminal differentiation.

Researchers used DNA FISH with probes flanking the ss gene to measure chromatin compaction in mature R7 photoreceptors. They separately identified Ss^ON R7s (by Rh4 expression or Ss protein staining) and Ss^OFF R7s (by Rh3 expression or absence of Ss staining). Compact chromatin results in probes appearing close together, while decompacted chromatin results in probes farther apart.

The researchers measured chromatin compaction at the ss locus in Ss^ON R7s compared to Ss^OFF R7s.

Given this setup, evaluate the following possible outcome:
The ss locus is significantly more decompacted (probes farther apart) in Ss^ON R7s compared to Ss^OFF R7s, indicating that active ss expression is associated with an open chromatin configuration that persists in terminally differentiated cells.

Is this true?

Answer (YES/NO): YES